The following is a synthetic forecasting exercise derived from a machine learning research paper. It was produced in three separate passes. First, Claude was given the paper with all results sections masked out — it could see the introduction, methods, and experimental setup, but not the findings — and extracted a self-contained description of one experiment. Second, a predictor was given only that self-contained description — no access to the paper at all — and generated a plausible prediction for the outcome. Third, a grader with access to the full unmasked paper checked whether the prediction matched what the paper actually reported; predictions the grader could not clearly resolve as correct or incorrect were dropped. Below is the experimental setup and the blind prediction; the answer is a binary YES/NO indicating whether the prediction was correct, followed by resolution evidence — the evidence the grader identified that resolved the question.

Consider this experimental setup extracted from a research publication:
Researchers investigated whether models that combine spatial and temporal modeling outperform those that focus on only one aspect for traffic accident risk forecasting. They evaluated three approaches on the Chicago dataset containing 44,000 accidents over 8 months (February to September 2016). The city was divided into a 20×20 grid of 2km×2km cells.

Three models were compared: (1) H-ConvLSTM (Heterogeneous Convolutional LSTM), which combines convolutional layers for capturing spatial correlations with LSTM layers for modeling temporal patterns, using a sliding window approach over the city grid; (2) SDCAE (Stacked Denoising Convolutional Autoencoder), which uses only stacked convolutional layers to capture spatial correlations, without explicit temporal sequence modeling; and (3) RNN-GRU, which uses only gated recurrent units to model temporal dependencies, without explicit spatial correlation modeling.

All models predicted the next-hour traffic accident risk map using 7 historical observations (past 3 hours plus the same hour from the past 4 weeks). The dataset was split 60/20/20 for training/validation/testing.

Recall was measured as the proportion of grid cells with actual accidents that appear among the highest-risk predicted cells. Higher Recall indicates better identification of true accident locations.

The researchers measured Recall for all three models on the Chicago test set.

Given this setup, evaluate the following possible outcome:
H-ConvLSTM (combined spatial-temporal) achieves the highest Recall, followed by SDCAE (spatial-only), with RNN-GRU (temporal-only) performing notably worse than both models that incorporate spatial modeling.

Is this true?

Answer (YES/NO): NO